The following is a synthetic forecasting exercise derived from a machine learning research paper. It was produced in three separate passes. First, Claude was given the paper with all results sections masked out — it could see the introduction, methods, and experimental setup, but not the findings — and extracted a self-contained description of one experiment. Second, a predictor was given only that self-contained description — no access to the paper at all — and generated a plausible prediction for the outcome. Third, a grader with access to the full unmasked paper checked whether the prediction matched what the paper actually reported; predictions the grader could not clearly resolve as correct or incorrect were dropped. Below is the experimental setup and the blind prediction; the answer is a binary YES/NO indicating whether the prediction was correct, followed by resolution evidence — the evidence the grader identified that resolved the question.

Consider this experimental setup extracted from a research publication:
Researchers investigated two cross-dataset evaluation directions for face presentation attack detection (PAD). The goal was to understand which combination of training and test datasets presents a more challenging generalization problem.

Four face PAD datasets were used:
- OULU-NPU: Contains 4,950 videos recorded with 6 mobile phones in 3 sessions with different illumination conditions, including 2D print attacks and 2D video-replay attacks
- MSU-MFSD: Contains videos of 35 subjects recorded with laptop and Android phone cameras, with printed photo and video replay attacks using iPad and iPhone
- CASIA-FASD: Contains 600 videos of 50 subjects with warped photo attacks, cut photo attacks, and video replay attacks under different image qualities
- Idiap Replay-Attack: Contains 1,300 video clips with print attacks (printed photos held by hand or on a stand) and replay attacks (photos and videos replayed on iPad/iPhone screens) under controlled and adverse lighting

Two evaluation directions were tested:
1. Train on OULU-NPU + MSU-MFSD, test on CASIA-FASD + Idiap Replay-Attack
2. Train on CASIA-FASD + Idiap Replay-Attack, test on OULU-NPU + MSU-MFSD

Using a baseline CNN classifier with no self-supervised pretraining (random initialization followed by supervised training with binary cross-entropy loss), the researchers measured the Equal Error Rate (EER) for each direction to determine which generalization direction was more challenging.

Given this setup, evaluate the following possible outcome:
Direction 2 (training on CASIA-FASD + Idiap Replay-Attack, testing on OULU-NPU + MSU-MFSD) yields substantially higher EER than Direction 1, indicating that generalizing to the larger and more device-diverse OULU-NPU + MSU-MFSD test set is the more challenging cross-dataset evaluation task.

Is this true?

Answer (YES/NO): NO